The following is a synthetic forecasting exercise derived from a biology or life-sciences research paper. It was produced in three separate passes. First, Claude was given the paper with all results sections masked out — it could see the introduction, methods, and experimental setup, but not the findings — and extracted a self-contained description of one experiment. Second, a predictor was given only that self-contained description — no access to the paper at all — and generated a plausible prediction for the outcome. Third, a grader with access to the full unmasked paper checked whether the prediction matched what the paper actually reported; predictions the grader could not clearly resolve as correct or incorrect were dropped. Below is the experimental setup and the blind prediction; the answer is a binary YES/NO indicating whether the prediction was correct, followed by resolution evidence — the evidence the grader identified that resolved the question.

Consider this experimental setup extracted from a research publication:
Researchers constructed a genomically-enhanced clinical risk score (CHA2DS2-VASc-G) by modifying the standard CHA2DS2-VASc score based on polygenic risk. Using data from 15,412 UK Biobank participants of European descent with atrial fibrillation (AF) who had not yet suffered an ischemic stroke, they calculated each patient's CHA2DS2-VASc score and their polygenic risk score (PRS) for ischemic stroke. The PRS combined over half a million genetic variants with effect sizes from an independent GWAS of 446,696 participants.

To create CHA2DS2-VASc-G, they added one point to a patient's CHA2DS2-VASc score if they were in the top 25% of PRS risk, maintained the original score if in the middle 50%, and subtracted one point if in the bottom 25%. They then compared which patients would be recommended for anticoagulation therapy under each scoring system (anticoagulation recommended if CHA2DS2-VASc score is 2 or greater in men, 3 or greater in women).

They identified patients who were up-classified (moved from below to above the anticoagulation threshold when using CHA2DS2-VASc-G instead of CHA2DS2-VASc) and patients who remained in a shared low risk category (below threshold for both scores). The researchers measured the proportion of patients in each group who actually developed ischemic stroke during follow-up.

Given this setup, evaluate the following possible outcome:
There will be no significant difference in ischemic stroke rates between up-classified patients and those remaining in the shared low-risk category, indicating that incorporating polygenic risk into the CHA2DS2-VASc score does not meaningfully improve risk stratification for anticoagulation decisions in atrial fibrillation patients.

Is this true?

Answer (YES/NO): NO